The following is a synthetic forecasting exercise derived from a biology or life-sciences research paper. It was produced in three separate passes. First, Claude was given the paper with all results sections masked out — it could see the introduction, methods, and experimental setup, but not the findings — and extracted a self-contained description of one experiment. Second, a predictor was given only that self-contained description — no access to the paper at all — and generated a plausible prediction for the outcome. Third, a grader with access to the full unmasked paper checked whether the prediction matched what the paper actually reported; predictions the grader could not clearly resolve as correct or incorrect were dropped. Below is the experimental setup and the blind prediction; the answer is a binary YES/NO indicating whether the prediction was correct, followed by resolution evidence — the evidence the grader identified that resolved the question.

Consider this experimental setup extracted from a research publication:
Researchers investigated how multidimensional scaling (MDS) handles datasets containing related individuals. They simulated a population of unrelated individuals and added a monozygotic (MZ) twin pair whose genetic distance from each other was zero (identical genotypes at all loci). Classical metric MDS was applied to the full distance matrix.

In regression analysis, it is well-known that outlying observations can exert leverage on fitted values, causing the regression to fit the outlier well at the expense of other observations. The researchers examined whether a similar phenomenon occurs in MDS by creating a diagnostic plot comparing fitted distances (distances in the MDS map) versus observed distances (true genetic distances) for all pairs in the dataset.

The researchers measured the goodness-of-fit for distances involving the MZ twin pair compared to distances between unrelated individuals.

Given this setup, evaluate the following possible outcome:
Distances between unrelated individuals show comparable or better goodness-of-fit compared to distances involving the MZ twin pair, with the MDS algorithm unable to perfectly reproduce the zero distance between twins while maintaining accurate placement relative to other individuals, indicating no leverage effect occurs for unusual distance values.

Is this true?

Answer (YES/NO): NO